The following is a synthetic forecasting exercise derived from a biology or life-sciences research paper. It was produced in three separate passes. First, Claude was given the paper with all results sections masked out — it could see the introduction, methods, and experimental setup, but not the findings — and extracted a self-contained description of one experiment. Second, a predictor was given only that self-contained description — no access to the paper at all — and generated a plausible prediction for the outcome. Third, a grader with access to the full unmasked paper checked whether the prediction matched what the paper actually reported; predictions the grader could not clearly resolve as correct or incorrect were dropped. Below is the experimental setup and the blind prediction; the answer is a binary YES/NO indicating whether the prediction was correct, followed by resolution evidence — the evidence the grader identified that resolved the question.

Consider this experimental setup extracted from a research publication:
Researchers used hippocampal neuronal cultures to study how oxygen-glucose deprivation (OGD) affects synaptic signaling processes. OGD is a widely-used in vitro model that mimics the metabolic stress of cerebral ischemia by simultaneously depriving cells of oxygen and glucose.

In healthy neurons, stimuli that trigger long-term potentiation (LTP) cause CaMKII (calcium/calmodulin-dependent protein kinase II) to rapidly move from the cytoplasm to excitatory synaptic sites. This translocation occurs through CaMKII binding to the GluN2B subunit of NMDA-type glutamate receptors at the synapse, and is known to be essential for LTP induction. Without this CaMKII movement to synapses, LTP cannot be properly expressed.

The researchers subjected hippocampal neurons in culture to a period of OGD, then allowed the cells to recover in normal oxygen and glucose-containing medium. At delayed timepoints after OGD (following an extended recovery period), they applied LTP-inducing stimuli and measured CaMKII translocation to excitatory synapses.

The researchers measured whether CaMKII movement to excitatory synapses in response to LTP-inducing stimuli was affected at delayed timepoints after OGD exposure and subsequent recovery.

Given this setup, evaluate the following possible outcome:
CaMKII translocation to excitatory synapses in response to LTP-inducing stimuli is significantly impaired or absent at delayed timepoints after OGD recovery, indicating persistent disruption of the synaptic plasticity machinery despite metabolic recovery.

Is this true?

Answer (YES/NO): YES